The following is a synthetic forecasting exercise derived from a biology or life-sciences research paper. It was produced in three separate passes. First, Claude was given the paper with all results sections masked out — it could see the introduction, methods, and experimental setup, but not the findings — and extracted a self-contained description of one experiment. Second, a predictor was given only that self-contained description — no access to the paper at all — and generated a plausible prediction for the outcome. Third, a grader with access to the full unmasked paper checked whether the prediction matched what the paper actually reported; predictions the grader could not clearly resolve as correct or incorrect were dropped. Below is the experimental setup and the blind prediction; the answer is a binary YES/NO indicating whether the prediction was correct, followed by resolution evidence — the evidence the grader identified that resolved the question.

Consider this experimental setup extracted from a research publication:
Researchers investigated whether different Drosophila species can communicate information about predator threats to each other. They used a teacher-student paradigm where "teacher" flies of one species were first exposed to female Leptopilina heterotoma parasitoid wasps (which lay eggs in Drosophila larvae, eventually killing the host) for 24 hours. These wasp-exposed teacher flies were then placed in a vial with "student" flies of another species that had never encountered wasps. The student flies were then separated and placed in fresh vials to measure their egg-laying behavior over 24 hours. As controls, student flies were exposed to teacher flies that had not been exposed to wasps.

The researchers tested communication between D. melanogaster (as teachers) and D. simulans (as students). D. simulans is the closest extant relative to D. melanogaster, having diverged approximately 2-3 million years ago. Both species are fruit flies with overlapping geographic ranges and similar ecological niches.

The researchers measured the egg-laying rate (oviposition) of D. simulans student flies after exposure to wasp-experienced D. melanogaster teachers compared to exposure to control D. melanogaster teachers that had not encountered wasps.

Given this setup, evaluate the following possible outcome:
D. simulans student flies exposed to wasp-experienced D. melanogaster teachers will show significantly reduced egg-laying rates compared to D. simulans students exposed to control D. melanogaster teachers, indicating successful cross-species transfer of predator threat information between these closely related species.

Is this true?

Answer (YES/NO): YES